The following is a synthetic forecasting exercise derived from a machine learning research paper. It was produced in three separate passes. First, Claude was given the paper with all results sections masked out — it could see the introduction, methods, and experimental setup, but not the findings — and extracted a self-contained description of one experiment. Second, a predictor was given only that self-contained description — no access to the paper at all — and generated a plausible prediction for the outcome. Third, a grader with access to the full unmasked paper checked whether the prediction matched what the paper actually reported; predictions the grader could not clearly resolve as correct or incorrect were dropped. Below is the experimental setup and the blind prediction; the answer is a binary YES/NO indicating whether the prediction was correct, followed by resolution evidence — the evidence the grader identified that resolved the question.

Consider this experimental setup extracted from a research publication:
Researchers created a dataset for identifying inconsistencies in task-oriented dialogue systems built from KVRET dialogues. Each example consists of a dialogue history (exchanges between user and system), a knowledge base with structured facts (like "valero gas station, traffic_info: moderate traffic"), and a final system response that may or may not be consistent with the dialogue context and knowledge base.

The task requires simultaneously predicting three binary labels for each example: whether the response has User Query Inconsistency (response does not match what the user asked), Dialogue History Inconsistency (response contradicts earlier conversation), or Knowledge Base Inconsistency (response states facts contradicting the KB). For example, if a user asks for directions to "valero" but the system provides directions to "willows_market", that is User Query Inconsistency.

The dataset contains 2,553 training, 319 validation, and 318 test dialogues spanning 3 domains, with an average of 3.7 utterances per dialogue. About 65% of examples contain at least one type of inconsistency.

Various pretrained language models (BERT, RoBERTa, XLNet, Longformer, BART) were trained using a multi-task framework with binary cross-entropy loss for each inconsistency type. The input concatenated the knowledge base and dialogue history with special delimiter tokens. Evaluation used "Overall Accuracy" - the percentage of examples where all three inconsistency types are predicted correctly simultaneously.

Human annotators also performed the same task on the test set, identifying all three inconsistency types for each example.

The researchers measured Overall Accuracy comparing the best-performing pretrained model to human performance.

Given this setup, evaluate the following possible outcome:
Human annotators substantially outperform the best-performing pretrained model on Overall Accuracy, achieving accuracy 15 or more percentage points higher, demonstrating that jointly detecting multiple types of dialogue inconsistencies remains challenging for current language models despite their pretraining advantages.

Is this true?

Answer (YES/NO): YES